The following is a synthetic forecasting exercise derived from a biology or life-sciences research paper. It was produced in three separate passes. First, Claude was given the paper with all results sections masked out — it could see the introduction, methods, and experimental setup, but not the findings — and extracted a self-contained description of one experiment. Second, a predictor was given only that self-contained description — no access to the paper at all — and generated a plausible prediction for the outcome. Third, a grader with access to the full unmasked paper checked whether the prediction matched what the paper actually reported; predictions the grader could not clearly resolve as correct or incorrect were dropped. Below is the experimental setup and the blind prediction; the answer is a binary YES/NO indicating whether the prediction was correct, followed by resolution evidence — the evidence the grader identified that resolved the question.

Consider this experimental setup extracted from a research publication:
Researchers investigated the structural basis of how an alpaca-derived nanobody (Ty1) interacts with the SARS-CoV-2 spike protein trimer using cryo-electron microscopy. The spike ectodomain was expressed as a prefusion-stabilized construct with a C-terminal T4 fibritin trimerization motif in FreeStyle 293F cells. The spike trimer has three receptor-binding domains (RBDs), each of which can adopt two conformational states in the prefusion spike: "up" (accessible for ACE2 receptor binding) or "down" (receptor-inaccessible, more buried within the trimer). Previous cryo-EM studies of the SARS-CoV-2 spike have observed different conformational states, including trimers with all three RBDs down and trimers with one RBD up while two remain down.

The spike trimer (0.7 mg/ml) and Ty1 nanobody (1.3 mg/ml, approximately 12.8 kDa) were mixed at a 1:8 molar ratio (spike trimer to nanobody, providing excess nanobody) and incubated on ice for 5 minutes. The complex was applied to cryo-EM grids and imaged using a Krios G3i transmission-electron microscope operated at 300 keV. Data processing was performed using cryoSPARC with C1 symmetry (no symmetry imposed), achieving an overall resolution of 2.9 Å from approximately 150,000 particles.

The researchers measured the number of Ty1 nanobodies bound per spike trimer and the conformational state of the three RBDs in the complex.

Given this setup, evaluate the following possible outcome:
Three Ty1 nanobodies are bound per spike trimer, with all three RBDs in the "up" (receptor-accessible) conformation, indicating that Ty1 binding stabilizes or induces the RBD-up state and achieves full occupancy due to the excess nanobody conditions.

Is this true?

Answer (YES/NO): NO